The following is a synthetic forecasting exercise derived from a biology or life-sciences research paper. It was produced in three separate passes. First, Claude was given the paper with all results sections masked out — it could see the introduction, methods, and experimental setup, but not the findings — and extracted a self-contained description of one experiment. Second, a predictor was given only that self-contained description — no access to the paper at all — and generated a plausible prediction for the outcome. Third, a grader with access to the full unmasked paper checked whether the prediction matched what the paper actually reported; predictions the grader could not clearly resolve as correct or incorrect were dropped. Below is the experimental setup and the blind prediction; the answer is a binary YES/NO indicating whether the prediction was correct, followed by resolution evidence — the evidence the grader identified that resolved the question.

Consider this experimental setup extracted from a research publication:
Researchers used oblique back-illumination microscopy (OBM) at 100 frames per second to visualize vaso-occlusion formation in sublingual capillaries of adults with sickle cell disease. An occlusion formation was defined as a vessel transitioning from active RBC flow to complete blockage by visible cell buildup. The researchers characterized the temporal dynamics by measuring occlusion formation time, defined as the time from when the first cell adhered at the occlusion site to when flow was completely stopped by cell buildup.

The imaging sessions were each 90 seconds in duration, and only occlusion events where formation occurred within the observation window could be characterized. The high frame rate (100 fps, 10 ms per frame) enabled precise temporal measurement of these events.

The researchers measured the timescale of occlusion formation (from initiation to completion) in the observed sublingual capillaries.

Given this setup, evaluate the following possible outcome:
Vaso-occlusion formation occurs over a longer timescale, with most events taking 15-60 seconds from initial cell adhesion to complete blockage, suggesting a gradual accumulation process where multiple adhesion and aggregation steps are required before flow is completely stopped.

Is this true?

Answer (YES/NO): NO